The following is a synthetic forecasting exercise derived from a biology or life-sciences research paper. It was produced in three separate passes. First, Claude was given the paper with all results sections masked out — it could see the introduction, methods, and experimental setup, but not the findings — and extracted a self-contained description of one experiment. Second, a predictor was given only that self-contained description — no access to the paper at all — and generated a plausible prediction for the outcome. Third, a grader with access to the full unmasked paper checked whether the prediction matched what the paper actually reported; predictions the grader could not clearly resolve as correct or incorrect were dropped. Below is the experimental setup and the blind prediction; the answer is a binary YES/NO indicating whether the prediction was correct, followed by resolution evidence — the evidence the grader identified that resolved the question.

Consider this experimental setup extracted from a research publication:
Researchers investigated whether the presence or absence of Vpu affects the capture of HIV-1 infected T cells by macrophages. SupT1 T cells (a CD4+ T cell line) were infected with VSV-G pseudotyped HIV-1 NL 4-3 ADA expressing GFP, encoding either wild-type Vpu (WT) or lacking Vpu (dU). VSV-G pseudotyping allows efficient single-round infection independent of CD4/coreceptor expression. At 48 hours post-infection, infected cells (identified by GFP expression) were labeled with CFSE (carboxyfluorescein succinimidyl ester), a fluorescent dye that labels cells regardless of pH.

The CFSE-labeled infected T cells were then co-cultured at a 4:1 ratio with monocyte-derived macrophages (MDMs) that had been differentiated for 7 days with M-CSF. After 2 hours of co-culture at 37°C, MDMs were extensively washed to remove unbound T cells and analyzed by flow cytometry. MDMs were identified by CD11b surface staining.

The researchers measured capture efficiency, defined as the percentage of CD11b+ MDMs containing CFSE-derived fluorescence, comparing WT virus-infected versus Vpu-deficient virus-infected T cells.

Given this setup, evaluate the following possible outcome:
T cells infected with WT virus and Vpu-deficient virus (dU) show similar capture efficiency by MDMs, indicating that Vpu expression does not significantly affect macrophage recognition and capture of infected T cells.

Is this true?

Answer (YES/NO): NO